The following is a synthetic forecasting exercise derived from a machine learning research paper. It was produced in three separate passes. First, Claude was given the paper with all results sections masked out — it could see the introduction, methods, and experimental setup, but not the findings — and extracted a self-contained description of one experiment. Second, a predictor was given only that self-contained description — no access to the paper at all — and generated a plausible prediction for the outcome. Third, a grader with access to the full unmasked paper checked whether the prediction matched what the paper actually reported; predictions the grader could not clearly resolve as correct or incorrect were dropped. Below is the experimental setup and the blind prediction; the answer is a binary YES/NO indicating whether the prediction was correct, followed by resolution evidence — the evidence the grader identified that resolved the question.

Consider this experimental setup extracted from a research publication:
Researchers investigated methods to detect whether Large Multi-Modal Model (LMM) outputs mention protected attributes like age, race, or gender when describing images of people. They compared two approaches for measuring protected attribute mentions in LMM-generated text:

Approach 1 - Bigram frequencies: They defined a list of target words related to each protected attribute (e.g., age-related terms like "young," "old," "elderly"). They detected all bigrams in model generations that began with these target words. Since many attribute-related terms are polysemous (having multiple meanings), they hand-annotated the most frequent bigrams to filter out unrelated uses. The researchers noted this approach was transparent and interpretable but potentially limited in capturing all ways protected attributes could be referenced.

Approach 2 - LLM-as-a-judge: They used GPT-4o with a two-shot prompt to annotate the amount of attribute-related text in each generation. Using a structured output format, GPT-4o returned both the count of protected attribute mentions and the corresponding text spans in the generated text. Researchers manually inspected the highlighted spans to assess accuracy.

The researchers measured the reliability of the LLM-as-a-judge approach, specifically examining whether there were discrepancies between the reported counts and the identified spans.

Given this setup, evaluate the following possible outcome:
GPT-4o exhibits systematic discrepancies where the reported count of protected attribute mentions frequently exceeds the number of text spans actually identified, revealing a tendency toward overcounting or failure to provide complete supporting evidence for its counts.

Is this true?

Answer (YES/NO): NO